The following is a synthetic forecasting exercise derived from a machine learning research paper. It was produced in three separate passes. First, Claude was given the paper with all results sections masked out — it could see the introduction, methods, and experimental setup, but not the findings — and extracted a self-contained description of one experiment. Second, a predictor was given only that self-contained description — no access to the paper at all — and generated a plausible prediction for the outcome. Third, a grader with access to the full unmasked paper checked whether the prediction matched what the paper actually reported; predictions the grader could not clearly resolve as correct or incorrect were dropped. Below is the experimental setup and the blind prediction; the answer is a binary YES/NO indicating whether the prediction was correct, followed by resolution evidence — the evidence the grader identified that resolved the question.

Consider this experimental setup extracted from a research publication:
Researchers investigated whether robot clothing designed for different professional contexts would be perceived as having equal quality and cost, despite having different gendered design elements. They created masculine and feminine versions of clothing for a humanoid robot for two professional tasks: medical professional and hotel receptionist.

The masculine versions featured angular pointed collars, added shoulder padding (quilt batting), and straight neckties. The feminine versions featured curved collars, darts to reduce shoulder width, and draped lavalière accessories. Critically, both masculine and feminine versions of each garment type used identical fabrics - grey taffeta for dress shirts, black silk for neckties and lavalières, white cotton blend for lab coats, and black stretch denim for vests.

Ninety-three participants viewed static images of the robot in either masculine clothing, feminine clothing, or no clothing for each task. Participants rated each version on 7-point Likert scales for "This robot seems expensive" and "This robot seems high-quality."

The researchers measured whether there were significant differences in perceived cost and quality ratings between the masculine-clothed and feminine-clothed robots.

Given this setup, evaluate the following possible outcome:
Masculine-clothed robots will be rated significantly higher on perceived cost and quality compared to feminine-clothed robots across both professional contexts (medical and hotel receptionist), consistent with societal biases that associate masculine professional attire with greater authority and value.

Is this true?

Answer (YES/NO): NO